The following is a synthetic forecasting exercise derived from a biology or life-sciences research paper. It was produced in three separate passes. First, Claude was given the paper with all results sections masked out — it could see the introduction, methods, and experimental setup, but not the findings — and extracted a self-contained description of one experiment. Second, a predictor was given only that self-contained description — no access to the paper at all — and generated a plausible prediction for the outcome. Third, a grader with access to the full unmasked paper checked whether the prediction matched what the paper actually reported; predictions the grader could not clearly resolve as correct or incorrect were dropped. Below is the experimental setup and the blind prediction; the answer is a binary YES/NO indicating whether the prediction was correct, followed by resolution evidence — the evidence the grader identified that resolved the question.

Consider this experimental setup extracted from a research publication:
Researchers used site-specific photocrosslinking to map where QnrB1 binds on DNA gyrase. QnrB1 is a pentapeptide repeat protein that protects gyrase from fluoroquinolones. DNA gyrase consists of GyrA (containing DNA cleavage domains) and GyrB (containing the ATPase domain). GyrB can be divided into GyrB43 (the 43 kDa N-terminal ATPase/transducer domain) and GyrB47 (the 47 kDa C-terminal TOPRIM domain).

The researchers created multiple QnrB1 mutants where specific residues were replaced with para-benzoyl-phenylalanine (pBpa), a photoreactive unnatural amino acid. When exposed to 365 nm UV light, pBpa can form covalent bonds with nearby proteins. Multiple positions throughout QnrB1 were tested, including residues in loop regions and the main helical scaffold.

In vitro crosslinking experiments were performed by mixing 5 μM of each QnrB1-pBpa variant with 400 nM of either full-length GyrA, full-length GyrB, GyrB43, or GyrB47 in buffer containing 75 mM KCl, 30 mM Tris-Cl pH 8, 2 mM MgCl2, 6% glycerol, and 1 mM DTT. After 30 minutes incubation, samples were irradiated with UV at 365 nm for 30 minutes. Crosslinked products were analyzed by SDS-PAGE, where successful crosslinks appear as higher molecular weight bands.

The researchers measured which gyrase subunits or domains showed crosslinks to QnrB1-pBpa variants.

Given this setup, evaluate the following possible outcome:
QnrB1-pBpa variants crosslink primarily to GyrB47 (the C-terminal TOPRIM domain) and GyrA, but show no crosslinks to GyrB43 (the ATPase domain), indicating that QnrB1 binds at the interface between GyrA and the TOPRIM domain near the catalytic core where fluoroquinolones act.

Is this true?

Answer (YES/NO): NO